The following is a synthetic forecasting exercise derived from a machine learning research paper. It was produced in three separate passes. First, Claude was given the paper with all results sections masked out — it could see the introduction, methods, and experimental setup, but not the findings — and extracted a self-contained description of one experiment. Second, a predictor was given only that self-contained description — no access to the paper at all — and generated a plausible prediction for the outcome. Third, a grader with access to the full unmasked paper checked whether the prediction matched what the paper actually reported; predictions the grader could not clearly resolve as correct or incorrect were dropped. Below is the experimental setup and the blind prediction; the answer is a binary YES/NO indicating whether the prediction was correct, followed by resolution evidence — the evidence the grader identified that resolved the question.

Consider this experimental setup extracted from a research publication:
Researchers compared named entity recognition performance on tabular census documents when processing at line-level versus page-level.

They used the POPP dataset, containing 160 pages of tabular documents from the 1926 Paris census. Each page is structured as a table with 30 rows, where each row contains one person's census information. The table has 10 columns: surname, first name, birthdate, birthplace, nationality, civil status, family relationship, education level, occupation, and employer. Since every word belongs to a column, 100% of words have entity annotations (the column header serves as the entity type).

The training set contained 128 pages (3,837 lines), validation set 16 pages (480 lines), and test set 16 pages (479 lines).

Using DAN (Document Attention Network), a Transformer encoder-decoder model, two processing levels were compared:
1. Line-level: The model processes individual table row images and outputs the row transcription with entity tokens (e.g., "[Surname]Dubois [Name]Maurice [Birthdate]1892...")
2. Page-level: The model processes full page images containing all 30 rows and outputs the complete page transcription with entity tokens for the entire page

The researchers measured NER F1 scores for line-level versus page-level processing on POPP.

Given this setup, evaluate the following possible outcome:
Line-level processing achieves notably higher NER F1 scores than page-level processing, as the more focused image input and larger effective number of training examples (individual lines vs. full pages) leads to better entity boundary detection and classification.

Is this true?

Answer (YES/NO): NO